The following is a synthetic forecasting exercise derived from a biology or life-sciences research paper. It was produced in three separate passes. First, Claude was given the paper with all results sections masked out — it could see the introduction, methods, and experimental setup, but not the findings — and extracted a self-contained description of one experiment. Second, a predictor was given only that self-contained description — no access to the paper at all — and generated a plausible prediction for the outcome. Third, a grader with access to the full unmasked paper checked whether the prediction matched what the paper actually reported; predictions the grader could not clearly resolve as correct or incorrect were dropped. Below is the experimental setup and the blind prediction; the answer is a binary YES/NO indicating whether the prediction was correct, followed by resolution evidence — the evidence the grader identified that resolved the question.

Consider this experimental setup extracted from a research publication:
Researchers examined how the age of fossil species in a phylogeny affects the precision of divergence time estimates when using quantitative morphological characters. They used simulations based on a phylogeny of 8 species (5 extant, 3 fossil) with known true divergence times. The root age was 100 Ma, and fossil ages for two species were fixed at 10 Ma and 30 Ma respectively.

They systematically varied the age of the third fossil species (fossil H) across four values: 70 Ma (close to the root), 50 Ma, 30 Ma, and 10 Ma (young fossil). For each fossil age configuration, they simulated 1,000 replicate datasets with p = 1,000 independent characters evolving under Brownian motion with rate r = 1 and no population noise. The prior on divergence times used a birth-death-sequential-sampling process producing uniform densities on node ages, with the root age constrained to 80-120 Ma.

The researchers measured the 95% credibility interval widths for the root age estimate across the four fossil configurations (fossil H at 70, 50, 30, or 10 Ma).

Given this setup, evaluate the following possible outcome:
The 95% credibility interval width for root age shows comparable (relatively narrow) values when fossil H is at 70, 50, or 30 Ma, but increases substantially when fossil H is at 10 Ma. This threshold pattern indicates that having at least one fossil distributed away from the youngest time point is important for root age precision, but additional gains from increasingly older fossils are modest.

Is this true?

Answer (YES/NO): NO